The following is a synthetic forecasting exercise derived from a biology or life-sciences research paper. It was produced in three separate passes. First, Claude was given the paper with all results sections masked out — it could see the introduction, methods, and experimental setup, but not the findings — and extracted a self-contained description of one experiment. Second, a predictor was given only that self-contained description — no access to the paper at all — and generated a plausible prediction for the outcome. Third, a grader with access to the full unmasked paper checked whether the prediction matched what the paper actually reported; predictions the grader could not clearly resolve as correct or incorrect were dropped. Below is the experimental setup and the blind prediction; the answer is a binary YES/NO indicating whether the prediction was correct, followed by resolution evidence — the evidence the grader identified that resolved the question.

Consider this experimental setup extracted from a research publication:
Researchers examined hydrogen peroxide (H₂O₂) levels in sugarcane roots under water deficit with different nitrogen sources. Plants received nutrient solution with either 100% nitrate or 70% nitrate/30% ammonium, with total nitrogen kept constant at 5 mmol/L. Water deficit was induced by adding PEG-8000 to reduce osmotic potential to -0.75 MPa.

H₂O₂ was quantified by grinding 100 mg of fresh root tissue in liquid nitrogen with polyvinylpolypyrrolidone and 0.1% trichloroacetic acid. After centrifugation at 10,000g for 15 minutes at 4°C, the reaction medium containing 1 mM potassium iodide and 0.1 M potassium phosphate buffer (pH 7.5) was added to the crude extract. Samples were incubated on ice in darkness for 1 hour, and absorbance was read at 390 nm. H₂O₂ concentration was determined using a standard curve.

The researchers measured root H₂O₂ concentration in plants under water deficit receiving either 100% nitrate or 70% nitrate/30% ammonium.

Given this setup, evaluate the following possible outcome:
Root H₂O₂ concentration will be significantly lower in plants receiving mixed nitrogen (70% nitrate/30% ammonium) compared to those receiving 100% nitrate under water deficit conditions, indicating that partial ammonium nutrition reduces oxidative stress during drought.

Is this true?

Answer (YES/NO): NO